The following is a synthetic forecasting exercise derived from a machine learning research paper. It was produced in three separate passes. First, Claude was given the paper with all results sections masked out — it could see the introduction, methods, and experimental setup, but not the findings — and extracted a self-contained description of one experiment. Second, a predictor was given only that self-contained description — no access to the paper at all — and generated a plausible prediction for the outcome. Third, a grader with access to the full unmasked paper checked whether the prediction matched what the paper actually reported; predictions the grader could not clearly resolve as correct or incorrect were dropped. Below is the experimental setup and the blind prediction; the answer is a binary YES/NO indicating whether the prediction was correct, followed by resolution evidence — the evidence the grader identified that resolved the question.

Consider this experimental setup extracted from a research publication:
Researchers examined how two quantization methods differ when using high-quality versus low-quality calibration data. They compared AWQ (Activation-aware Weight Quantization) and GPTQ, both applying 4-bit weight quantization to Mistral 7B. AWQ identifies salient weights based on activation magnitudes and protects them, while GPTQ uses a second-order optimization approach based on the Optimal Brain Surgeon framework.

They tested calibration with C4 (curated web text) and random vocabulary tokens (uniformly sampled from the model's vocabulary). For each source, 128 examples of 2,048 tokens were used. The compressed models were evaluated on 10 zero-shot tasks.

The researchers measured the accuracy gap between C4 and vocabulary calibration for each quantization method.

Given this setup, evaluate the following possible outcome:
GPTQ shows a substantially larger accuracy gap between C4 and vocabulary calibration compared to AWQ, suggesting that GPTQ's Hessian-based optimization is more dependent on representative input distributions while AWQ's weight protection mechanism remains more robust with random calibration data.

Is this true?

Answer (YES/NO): NO